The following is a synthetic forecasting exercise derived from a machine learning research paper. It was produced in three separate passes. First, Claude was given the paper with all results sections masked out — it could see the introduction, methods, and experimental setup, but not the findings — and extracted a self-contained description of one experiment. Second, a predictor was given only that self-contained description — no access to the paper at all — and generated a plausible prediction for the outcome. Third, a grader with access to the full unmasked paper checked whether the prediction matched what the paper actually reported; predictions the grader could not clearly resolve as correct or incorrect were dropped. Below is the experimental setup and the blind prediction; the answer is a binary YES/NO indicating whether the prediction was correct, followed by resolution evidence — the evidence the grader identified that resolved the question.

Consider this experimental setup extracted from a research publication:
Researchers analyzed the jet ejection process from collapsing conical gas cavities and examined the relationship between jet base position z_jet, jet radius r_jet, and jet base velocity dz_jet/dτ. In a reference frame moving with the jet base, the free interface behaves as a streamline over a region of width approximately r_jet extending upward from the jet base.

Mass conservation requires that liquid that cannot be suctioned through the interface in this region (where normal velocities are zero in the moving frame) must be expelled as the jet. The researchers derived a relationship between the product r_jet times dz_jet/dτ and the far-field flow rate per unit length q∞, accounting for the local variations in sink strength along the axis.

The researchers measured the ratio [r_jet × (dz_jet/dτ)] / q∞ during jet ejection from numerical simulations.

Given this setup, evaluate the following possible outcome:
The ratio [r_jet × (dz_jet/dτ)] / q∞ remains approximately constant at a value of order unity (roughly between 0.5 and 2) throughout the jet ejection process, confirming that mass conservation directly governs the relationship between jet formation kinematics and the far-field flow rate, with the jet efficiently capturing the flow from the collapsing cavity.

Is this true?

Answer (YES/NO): YES